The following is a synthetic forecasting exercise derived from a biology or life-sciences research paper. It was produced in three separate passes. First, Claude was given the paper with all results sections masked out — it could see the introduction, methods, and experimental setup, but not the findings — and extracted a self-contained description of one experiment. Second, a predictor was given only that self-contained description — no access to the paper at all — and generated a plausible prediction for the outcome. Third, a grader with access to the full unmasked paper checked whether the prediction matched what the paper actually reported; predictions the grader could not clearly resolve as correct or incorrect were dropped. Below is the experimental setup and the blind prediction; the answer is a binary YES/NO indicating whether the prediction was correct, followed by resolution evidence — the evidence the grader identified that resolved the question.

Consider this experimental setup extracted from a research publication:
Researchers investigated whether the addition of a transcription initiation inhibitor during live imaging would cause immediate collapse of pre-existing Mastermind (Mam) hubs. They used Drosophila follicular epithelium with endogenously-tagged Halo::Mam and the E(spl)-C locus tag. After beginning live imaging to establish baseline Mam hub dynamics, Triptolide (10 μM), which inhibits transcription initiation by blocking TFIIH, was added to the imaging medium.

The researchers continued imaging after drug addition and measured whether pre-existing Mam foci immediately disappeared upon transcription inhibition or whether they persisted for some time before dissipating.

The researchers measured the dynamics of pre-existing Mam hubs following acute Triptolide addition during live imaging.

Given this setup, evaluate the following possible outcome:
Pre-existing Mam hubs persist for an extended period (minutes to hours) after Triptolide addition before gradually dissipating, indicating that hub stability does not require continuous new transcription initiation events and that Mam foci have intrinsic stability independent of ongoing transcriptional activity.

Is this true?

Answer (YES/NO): NO